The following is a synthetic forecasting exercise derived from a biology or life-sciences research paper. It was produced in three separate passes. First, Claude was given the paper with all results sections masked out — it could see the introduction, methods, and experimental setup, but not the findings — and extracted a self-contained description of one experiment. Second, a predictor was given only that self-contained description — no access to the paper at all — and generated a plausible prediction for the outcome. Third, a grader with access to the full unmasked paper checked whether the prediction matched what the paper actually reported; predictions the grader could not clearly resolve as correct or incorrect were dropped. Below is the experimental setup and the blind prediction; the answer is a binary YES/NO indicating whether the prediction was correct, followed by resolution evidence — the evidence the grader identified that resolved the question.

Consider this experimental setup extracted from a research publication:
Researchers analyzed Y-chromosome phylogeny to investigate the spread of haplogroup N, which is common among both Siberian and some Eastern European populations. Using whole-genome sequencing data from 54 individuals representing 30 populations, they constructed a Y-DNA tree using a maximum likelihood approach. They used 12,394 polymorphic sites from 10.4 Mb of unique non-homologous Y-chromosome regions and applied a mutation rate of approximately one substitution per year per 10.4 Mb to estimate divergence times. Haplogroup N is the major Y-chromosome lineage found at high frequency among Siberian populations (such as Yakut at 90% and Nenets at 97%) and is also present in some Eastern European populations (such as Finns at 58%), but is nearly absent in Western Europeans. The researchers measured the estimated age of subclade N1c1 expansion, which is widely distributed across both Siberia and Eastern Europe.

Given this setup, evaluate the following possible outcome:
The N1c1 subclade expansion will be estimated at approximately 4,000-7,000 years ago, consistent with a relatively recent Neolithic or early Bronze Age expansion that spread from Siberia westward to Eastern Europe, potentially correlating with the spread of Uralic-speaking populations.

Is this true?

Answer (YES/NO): YES